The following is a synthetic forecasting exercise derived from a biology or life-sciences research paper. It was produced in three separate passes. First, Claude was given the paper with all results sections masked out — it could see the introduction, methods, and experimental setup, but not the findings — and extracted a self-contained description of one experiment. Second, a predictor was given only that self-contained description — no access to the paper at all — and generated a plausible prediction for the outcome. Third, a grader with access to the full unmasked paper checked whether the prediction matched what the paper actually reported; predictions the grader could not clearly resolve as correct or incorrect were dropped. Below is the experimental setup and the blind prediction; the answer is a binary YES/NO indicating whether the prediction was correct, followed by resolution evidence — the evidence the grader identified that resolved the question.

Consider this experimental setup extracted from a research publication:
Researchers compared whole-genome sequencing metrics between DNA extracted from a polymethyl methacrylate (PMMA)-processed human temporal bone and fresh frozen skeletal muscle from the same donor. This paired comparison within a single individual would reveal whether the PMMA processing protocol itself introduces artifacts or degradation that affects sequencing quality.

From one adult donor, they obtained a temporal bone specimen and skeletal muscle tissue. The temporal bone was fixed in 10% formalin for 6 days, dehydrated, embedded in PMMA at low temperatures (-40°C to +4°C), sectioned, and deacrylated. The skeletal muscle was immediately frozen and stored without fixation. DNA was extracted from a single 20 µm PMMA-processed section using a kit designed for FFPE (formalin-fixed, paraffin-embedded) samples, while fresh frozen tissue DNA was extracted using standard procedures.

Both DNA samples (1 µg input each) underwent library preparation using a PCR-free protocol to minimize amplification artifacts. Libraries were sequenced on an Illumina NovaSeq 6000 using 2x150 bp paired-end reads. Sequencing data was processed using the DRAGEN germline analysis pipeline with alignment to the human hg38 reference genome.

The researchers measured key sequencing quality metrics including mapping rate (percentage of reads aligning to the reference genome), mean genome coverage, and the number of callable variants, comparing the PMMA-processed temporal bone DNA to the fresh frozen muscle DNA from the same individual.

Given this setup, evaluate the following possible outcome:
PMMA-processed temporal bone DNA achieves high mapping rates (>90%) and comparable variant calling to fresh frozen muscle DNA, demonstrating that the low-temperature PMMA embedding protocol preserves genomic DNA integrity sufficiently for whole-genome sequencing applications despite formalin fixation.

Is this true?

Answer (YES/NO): NO